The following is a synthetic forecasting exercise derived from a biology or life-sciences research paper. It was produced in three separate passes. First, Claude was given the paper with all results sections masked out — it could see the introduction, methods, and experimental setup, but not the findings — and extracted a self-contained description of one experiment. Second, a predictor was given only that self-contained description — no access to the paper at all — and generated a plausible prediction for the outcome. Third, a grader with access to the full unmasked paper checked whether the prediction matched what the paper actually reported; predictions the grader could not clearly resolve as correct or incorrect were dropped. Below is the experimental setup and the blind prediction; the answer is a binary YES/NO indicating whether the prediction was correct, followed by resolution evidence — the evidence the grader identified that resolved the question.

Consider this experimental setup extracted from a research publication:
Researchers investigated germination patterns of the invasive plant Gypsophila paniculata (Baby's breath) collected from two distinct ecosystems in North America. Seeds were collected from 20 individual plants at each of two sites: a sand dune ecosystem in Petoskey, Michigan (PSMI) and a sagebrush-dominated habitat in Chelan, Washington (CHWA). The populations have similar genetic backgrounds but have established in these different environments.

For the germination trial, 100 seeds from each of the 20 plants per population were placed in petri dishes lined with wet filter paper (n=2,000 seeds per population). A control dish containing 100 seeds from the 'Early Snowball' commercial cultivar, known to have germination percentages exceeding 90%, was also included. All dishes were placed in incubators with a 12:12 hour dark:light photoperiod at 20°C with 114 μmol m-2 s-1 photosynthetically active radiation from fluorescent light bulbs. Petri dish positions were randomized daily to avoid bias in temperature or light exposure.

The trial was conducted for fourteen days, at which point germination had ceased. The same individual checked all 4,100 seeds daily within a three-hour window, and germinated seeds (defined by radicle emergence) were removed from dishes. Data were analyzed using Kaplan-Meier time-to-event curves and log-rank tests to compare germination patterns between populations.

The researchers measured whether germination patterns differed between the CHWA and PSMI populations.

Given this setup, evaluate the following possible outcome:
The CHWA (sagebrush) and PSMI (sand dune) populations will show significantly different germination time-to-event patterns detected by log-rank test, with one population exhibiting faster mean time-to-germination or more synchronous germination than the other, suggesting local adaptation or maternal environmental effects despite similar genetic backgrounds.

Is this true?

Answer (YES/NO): YES